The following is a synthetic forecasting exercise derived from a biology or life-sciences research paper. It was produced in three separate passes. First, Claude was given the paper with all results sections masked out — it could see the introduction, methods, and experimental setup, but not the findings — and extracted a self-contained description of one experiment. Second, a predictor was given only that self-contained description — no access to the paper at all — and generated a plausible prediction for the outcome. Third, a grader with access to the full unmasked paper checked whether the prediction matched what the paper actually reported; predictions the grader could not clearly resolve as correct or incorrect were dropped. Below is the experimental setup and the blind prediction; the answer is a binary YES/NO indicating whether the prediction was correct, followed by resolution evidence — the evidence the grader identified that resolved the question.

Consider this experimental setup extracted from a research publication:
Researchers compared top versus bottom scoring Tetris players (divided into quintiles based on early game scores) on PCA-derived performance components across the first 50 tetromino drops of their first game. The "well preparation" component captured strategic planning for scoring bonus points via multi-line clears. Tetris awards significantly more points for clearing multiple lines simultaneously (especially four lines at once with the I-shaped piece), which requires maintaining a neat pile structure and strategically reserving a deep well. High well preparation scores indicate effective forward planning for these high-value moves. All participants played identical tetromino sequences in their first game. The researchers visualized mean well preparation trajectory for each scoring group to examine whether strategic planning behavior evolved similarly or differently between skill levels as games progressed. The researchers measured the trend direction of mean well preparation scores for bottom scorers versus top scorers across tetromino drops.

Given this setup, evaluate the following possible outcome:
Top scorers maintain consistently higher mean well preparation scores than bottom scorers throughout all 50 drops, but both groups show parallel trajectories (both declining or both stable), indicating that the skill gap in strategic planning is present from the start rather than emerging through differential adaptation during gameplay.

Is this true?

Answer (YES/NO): NO